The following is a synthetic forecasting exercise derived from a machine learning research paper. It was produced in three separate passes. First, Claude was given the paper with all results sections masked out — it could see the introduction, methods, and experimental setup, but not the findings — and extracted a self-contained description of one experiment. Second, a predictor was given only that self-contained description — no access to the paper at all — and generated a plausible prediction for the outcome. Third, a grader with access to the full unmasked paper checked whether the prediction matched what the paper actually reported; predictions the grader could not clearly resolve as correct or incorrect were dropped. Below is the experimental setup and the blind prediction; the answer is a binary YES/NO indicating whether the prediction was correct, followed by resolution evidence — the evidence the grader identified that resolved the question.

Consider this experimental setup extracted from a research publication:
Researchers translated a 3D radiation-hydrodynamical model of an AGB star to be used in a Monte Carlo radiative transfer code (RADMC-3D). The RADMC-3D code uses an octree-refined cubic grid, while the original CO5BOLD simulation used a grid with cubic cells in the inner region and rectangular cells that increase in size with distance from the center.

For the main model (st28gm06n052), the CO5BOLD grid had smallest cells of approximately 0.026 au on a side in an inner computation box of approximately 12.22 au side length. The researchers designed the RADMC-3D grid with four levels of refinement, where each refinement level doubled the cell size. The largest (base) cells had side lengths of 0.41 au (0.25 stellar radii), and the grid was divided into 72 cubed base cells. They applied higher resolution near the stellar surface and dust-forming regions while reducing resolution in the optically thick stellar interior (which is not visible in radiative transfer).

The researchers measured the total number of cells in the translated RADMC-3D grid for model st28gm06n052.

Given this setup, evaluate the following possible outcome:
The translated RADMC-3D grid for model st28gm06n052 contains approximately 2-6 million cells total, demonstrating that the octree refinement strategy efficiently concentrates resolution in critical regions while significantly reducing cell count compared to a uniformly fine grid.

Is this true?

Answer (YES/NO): NO